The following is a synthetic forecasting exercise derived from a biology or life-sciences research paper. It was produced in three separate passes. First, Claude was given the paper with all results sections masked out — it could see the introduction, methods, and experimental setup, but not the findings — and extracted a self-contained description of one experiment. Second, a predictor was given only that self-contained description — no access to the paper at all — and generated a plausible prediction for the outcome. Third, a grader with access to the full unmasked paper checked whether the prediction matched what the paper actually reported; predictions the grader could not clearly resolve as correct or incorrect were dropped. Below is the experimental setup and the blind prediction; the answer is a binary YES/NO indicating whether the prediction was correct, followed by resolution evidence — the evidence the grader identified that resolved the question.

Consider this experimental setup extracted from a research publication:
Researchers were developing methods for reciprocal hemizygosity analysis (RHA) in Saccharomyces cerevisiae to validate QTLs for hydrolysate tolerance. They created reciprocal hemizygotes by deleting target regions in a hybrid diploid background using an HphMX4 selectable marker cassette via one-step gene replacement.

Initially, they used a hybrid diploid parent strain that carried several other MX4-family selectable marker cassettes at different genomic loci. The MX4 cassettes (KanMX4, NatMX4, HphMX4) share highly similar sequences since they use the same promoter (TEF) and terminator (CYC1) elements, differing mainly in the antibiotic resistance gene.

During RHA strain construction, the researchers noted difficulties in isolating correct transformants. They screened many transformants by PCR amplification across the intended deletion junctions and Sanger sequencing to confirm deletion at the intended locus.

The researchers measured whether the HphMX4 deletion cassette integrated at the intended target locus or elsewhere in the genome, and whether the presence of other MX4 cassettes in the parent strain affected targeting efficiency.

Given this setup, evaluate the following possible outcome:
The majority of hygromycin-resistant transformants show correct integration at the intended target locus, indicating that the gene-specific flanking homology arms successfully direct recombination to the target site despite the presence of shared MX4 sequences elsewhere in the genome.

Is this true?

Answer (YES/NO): NO